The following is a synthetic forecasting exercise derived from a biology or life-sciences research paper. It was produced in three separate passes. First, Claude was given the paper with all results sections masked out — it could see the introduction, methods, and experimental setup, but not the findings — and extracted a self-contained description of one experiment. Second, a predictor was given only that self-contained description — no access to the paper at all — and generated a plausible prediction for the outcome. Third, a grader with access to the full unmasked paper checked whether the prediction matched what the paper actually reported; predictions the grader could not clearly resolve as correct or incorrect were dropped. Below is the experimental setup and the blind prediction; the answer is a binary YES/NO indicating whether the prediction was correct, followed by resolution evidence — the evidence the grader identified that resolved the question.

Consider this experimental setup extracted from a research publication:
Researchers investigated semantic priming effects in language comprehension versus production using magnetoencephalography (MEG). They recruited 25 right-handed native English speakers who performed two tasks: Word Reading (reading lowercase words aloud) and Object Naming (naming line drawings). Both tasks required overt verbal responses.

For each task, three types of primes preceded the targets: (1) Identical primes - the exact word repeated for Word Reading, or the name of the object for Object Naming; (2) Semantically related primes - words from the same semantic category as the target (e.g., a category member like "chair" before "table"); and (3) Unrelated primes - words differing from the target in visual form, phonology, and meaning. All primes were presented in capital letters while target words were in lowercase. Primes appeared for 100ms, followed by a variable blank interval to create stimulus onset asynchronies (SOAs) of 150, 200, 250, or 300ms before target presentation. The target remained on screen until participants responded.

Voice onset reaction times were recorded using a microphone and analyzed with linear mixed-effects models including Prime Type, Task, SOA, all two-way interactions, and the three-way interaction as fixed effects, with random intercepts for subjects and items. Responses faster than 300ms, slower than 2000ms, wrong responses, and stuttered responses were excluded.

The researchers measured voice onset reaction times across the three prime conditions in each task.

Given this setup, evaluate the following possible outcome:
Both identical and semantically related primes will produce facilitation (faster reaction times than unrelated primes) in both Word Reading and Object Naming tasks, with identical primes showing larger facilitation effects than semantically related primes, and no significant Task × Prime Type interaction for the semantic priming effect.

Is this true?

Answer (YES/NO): NO